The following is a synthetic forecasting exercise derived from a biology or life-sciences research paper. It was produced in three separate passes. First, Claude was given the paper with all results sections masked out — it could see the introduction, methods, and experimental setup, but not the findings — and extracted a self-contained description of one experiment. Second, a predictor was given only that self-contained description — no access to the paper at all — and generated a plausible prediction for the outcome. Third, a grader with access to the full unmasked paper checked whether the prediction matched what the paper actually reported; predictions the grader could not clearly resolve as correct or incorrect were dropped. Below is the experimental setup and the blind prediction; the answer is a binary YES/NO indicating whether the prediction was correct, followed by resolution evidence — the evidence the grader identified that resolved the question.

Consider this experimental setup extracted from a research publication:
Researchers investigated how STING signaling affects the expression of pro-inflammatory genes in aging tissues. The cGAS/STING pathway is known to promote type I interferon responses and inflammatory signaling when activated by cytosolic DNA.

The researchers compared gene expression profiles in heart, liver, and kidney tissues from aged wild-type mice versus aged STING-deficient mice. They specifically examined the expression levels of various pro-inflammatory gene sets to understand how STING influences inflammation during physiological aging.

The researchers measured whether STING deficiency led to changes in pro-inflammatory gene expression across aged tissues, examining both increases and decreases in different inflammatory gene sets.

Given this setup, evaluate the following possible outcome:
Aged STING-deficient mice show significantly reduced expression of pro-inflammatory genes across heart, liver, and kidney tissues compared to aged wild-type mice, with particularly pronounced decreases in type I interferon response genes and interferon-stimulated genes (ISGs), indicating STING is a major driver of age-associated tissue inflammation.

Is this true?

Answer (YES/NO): NO